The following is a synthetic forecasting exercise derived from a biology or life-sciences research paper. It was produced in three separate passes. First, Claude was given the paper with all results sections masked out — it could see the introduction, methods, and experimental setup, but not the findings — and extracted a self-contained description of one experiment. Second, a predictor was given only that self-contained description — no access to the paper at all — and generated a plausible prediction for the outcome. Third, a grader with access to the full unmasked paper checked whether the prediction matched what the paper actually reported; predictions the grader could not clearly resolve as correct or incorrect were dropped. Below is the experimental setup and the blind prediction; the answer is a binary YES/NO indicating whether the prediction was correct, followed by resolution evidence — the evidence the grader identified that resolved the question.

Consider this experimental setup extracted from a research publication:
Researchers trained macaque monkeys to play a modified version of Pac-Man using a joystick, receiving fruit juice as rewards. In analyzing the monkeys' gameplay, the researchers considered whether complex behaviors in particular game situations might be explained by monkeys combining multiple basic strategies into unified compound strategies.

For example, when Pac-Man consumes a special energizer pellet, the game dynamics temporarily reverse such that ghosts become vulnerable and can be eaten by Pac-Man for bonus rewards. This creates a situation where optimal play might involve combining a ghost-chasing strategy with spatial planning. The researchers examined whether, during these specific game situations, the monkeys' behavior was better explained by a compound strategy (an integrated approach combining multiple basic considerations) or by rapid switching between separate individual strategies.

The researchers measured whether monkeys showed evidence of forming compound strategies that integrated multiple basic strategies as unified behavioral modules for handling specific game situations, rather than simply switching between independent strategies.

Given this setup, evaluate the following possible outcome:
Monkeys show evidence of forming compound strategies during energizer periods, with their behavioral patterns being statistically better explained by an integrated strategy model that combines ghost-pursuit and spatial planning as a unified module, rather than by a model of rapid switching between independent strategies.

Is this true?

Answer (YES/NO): NO